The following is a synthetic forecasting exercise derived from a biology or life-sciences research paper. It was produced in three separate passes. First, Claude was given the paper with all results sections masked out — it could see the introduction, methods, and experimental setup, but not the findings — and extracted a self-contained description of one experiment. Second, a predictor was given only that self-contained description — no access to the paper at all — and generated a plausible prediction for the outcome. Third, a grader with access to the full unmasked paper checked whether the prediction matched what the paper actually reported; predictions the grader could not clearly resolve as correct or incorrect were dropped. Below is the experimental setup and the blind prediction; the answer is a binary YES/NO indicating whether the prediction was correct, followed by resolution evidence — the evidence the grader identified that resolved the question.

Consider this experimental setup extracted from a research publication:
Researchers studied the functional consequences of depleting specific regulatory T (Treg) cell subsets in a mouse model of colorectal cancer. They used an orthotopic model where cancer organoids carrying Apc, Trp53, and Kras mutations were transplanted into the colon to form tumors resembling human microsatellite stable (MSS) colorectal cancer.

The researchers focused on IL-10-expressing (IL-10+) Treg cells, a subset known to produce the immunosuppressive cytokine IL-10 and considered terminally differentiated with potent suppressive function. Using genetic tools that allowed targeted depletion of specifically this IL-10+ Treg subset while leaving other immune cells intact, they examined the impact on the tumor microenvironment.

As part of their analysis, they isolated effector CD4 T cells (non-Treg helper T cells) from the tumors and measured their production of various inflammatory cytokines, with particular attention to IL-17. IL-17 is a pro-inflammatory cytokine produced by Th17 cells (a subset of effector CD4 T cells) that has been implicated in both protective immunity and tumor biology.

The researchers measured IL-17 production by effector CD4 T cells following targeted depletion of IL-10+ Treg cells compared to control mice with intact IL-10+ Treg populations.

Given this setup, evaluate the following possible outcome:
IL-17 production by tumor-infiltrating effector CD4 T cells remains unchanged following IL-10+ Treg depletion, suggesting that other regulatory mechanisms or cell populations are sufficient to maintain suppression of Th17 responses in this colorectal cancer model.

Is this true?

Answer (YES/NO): NO